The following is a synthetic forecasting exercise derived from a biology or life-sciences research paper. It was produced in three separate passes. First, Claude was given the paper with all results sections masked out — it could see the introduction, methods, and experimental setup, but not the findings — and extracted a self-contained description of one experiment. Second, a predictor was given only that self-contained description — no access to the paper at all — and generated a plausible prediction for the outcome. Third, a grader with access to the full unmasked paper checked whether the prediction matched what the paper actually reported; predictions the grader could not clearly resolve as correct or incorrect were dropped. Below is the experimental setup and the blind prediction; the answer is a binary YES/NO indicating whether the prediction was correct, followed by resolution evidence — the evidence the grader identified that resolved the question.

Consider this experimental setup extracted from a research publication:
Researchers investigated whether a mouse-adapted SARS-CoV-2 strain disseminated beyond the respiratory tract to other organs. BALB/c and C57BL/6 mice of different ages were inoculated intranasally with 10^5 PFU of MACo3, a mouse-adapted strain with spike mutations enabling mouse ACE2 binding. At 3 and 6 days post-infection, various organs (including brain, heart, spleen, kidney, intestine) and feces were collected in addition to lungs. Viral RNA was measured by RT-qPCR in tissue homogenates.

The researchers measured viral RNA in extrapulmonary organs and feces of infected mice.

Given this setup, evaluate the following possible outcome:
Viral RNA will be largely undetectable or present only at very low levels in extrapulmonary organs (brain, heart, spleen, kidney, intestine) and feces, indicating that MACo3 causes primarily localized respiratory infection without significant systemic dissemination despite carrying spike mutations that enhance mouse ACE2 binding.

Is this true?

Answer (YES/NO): YES